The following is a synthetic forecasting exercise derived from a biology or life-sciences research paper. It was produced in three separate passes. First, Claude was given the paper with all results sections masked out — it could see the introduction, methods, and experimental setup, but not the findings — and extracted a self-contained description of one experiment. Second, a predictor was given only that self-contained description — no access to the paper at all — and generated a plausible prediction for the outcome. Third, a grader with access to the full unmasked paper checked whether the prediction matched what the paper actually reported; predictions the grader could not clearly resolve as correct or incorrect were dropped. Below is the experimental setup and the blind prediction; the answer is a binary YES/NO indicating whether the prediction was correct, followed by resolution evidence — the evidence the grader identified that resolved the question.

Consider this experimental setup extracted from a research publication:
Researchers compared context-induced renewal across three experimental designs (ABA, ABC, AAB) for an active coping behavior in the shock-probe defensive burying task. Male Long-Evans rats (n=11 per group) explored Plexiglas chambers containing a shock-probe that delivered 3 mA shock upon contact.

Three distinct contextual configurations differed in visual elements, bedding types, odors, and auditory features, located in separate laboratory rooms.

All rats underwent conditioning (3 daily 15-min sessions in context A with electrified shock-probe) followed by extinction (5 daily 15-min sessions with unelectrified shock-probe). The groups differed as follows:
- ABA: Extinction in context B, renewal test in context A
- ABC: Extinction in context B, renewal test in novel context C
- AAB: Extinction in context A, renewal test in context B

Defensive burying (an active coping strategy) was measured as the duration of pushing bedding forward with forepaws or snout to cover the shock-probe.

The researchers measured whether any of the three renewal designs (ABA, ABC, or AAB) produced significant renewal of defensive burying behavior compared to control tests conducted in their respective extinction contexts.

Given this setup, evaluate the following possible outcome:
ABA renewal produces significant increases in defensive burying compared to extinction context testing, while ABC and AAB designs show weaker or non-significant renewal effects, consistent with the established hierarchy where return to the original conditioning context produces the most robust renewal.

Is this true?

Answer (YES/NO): NO